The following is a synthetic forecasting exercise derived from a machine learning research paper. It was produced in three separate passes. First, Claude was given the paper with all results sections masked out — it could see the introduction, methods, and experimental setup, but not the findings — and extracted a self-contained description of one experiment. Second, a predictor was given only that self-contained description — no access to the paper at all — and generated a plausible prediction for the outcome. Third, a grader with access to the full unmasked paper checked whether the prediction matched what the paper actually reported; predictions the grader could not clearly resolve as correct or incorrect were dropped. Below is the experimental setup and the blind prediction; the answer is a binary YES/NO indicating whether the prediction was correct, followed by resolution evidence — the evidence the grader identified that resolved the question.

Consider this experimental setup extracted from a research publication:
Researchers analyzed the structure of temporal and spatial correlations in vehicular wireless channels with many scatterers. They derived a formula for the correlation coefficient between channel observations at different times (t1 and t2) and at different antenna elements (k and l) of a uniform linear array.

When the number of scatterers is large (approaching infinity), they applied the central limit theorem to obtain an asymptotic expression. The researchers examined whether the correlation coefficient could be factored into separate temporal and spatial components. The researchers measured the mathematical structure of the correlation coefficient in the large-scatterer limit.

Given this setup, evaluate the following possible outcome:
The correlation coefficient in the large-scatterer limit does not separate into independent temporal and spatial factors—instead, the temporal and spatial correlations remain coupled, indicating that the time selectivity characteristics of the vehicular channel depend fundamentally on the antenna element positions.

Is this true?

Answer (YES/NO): NO